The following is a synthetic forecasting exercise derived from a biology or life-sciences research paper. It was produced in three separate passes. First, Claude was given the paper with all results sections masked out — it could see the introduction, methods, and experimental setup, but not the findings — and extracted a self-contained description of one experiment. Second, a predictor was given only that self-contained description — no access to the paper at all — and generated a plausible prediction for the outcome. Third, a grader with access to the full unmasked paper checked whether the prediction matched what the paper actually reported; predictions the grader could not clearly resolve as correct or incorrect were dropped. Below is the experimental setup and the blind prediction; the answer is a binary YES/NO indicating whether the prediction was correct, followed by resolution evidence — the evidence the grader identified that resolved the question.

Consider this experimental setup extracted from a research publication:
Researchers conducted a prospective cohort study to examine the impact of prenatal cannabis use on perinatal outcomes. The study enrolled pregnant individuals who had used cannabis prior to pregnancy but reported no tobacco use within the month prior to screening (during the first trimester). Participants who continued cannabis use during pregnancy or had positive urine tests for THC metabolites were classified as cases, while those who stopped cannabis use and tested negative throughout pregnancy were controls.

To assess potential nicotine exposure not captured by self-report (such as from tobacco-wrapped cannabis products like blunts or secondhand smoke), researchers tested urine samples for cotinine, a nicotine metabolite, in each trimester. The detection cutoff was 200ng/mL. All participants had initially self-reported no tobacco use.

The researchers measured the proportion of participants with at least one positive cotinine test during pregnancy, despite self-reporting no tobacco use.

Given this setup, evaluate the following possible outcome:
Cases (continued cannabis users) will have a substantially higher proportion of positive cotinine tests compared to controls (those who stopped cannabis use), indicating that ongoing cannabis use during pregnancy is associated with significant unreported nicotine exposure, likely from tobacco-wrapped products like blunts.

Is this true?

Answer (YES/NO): YES